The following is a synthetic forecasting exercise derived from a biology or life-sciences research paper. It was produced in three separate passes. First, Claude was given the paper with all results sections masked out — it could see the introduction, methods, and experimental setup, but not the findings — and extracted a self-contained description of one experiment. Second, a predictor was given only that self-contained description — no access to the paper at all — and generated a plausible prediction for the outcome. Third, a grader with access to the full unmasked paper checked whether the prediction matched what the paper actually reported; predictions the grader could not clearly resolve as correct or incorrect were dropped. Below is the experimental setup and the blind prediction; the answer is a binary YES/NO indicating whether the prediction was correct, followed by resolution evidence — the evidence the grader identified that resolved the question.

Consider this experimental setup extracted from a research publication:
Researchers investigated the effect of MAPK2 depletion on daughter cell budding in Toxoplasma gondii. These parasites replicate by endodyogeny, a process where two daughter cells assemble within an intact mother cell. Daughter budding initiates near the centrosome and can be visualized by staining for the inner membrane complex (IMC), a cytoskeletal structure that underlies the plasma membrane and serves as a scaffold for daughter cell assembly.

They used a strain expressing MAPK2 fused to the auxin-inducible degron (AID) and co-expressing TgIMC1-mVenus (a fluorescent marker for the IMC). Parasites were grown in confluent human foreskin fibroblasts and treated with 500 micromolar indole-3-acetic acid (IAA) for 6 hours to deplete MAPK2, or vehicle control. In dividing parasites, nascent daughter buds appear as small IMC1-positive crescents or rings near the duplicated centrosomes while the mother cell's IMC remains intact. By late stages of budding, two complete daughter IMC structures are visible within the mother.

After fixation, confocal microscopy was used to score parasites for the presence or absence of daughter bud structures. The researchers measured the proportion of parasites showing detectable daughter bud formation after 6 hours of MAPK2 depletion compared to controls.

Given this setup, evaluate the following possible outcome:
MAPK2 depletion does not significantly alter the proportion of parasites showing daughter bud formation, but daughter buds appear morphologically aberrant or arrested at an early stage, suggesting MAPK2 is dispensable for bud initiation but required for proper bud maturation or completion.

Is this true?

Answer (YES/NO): NO